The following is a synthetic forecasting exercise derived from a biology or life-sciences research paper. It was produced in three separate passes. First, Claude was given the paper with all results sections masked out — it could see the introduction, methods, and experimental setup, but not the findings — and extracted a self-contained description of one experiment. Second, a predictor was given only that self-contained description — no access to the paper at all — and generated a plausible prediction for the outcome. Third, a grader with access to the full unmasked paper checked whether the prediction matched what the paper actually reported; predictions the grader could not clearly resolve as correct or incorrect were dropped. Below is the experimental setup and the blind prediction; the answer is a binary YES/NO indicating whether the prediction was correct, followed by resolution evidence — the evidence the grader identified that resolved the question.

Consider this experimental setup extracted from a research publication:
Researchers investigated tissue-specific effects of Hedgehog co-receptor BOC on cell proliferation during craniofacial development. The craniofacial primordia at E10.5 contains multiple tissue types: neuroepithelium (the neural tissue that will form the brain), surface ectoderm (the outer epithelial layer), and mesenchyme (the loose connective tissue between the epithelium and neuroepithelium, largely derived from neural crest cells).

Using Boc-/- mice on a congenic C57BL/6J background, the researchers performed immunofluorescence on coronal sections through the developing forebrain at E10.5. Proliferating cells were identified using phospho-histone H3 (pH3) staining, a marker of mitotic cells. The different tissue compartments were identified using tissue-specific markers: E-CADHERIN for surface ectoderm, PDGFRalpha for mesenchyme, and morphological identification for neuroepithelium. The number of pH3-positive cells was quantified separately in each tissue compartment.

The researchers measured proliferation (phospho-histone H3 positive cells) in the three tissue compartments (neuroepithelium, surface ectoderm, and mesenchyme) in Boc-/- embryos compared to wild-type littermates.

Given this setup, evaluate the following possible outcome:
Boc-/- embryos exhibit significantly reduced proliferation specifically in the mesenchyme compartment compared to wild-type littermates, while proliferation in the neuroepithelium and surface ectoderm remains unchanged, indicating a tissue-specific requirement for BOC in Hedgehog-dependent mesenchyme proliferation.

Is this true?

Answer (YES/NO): NO